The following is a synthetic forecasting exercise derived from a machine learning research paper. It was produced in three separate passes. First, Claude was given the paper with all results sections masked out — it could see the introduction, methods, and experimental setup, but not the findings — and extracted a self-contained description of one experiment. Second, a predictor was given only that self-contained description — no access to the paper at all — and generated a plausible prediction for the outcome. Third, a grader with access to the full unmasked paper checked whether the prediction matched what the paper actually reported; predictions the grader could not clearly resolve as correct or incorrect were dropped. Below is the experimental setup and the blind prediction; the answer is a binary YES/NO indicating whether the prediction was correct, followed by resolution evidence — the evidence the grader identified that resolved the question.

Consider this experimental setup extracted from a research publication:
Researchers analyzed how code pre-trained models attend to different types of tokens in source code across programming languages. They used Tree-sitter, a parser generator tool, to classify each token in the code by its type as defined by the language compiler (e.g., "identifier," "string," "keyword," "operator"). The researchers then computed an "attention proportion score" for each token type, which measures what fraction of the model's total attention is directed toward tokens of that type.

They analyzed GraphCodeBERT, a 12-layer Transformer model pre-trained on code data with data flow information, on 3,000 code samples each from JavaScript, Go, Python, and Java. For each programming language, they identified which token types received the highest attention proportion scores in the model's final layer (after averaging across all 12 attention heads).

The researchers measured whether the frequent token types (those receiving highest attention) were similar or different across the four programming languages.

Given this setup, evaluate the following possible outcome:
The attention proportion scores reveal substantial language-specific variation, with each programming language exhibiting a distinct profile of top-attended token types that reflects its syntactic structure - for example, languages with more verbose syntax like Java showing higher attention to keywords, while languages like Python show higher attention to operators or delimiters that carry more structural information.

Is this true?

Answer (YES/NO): NO